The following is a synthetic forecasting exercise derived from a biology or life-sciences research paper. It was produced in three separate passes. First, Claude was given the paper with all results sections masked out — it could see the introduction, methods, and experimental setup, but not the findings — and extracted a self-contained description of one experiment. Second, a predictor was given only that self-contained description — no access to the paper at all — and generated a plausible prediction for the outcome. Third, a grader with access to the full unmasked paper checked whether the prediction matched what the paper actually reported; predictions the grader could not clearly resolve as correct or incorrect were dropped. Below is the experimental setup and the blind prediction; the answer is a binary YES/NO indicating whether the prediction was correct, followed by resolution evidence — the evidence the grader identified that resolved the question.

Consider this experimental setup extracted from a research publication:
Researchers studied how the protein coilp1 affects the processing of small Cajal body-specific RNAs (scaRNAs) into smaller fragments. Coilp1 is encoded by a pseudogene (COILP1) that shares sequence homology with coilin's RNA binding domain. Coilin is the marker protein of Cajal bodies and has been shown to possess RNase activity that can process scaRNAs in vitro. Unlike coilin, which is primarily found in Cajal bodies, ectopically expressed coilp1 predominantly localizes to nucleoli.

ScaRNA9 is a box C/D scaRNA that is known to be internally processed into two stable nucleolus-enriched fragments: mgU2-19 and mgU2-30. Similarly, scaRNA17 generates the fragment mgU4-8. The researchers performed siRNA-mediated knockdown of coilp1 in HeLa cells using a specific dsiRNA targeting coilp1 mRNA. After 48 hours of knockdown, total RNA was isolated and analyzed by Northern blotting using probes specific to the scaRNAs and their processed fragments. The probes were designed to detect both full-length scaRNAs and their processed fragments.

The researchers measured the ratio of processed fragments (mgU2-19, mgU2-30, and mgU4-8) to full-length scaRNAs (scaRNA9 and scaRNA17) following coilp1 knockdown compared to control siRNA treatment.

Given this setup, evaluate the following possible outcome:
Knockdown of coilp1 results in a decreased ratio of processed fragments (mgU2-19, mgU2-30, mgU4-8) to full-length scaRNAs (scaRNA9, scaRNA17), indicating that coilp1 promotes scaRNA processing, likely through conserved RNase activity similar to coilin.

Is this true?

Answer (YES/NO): YES